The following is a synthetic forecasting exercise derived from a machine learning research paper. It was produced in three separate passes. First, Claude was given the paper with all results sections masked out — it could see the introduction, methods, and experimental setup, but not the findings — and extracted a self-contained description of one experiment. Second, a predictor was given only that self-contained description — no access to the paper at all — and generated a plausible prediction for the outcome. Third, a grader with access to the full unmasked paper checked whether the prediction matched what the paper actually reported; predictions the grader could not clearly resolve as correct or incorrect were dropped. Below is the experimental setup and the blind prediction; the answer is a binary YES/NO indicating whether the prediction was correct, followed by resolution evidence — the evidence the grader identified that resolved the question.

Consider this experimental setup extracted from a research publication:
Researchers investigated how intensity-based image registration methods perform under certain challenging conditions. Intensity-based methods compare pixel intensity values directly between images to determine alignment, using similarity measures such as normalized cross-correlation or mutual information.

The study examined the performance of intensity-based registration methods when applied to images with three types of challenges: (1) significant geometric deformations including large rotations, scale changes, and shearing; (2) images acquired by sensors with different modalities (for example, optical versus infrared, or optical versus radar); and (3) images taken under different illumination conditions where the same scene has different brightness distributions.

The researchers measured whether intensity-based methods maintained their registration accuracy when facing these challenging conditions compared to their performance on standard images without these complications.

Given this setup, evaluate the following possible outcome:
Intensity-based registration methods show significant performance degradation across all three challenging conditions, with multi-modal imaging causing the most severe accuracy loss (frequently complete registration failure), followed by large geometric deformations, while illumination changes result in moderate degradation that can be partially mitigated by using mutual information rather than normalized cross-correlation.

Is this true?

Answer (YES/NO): NO